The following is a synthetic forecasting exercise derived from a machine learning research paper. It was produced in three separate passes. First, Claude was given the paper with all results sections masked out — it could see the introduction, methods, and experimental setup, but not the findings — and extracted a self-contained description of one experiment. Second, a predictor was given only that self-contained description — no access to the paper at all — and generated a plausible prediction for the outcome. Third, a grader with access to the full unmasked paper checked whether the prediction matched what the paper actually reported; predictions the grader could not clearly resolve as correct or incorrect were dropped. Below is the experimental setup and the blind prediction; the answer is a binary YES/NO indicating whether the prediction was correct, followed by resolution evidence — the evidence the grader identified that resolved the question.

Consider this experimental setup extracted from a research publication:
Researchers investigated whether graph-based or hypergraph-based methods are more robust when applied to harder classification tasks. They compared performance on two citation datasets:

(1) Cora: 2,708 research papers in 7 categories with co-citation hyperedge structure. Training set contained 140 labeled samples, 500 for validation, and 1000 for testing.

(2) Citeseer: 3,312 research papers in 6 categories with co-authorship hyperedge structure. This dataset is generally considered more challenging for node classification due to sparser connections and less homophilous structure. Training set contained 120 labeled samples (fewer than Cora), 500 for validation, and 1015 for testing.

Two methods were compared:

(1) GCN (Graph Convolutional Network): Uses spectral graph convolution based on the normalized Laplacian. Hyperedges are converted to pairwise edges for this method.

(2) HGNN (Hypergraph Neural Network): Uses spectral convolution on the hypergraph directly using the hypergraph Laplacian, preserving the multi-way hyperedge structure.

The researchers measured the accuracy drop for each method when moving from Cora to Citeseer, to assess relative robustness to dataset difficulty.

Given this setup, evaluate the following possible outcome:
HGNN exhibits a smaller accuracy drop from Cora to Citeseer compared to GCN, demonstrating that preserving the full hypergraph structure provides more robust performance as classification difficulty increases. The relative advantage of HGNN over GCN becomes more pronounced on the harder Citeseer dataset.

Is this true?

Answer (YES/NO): NO